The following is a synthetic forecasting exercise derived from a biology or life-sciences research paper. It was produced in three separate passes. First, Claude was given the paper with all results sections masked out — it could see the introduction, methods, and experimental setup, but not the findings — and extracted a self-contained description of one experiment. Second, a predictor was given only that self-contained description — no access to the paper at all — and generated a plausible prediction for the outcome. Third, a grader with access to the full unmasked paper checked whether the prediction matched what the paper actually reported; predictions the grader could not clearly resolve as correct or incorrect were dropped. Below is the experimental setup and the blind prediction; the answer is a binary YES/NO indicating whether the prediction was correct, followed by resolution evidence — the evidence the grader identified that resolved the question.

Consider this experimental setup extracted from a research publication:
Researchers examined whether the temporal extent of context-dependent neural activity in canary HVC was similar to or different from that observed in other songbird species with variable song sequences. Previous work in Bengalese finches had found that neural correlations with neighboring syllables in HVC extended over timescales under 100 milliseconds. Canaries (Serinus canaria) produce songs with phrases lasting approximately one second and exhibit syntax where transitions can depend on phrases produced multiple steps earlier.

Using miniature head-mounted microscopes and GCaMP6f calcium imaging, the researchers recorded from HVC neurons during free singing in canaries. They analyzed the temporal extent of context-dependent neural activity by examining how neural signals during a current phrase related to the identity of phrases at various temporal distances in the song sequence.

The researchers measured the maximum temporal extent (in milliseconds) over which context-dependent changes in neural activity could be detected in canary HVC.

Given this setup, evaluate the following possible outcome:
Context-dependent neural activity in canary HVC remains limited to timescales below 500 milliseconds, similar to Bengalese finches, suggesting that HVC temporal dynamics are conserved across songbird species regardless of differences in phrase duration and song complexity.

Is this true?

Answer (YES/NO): NO